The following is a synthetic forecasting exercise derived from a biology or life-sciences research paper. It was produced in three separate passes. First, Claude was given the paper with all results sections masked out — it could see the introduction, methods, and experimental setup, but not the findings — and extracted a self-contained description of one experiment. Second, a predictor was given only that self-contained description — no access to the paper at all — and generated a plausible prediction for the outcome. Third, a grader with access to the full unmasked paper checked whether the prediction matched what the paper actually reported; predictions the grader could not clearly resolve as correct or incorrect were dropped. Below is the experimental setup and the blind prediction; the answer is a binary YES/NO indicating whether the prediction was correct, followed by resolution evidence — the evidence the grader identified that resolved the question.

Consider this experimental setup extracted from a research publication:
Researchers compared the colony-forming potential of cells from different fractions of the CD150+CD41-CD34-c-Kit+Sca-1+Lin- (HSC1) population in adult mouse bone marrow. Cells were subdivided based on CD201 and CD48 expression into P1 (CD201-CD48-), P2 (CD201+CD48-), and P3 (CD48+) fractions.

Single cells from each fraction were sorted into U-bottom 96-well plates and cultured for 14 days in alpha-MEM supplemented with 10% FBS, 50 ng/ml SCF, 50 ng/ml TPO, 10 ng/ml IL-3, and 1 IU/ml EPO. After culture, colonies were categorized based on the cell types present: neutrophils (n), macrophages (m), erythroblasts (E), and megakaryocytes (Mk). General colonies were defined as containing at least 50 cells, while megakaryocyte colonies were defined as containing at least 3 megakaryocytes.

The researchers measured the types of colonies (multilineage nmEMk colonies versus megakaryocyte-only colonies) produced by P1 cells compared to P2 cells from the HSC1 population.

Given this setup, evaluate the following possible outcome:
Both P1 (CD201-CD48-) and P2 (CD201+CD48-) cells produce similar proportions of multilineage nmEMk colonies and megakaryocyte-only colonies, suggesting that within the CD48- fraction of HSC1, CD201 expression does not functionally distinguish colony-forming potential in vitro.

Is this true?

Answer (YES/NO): NO